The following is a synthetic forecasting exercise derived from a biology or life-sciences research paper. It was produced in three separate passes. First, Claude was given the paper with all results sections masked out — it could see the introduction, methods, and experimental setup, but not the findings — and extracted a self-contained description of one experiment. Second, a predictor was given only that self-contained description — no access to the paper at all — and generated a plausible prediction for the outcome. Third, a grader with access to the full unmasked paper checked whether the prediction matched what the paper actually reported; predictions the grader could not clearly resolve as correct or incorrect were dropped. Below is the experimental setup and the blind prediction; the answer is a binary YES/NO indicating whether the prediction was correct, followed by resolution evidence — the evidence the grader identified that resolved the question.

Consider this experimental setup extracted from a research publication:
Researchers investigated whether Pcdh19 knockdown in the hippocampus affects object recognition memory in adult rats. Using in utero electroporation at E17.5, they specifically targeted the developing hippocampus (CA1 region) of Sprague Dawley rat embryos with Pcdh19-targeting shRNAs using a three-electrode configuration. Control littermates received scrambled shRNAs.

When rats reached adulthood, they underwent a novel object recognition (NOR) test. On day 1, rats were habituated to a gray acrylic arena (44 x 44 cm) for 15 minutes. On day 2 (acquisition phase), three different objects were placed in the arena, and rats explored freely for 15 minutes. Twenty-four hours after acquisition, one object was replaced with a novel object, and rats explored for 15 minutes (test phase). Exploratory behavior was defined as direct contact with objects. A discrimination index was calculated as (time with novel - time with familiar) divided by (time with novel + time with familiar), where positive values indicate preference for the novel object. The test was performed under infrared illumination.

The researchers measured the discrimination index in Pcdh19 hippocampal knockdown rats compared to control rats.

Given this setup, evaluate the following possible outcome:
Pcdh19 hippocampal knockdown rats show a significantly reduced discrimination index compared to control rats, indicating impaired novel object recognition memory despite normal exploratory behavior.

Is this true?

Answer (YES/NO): YES